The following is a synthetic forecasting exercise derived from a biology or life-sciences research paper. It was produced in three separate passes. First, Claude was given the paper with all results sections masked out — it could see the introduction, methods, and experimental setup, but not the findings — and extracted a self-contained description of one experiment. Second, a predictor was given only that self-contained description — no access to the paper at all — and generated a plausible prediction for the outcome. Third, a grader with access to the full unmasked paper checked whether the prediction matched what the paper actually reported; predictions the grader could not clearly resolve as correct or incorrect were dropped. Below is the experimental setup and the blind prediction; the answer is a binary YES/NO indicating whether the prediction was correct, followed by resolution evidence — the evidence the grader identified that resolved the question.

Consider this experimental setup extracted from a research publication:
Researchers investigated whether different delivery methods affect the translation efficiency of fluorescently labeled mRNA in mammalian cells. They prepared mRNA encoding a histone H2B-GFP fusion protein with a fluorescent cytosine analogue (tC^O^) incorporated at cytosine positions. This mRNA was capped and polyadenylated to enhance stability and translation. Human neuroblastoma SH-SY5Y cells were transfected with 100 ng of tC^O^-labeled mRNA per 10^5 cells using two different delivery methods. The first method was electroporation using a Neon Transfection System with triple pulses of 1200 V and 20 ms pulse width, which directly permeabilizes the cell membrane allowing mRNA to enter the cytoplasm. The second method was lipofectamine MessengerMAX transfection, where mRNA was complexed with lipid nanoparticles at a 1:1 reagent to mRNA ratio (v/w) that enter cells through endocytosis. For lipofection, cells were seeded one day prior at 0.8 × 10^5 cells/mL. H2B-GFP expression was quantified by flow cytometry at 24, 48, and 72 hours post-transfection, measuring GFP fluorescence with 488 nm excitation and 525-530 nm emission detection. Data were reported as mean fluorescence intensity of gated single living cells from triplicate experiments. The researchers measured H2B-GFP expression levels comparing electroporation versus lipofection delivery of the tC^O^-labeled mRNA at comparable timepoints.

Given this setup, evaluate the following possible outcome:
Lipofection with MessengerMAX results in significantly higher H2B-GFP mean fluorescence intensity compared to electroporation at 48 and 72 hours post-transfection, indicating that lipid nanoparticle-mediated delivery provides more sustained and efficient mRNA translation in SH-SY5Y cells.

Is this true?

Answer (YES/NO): NO